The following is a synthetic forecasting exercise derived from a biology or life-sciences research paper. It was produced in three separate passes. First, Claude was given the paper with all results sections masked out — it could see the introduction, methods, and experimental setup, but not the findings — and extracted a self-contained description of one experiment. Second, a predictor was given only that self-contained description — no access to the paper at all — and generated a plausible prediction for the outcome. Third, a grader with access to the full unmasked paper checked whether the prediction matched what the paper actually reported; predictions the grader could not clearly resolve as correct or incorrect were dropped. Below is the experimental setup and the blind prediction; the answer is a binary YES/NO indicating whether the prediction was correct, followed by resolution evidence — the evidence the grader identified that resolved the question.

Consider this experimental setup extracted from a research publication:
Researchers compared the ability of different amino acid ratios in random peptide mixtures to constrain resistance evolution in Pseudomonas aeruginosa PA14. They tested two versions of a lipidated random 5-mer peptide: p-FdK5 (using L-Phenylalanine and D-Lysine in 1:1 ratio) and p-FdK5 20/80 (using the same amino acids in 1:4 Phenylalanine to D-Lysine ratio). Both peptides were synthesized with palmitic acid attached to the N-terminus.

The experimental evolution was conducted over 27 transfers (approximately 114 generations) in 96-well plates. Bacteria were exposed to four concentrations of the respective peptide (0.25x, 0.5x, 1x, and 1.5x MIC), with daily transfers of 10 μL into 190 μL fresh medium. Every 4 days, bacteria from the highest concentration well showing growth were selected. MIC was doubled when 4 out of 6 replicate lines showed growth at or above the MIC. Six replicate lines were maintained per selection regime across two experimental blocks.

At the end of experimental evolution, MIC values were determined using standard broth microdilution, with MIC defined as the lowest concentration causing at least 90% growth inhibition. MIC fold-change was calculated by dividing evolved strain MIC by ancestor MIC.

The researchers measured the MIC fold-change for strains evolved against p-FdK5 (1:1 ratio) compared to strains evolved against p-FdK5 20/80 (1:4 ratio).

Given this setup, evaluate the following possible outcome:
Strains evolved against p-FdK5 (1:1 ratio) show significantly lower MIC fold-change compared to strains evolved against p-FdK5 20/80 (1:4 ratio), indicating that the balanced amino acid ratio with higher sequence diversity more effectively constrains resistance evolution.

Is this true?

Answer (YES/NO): YES